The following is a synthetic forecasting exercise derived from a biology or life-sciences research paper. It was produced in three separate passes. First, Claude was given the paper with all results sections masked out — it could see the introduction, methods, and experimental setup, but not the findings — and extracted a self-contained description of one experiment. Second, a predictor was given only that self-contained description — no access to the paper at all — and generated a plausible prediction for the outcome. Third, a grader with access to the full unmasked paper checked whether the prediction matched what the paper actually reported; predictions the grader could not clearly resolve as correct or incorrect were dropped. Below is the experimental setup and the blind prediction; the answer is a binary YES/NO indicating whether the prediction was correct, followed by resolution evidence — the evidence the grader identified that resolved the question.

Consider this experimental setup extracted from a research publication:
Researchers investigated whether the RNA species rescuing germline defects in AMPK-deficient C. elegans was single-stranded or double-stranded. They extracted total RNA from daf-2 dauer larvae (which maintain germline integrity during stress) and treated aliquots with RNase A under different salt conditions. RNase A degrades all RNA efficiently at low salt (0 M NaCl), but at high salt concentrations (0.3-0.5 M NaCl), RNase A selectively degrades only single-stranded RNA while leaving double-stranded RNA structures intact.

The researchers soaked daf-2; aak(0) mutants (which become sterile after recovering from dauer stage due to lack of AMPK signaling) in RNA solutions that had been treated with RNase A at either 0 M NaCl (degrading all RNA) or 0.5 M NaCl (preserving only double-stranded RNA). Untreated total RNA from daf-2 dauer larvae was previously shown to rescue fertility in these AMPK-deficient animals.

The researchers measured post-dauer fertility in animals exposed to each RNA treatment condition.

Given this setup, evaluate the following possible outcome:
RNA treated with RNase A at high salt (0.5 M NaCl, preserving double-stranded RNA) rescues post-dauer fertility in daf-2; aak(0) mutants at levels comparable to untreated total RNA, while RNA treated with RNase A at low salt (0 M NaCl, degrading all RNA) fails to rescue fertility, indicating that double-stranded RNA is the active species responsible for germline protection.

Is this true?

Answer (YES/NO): YES